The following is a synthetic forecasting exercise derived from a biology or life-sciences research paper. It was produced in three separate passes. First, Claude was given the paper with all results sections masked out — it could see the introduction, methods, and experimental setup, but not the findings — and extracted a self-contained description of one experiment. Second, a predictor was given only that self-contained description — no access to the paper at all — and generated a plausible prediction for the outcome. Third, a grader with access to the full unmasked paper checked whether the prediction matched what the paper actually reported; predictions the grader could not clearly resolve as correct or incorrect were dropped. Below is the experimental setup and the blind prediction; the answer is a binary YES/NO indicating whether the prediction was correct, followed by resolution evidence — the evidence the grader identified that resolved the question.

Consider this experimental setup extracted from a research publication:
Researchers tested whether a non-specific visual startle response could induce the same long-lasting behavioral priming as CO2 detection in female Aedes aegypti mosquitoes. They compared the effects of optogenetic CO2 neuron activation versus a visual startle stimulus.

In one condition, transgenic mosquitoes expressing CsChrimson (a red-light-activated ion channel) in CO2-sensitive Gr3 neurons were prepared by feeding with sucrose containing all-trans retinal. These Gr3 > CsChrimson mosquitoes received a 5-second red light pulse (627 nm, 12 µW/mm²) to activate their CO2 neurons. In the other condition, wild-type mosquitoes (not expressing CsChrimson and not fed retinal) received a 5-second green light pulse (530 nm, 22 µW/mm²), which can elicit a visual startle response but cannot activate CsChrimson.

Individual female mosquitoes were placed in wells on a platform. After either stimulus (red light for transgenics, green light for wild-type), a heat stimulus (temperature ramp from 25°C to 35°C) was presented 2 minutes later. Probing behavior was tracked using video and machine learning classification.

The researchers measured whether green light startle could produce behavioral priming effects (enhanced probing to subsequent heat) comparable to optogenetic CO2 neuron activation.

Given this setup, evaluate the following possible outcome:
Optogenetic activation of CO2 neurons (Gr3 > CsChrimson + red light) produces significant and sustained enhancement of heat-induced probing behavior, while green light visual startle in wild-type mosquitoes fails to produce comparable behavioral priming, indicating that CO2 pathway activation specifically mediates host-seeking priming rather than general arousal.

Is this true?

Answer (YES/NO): YES